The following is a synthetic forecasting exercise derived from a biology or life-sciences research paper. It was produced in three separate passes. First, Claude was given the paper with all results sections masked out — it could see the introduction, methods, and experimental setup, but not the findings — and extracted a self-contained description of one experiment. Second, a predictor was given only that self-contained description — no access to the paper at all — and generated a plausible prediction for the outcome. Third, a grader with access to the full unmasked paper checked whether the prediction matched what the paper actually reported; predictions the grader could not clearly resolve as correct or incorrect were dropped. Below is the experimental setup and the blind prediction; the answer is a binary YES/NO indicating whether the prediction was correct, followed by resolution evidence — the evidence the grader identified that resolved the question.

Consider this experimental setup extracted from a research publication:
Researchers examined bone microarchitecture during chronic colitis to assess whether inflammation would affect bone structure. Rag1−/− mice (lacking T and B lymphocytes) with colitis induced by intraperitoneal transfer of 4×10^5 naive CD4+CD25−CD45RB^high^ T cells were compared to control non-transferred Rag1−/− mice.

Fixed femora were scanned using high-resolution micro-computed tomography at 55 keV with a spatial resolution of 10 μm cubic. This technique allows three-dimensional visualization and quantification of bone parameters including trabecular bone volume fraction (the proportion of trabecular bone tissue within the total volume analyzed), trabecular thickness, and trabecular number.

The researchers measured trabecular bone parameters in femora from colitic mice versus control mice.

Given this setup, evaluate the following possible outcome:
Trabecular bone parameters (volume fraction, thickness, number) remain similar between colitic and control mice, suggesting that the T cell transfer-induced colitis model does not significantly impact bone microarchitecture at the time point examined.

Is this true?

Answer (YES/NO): NO